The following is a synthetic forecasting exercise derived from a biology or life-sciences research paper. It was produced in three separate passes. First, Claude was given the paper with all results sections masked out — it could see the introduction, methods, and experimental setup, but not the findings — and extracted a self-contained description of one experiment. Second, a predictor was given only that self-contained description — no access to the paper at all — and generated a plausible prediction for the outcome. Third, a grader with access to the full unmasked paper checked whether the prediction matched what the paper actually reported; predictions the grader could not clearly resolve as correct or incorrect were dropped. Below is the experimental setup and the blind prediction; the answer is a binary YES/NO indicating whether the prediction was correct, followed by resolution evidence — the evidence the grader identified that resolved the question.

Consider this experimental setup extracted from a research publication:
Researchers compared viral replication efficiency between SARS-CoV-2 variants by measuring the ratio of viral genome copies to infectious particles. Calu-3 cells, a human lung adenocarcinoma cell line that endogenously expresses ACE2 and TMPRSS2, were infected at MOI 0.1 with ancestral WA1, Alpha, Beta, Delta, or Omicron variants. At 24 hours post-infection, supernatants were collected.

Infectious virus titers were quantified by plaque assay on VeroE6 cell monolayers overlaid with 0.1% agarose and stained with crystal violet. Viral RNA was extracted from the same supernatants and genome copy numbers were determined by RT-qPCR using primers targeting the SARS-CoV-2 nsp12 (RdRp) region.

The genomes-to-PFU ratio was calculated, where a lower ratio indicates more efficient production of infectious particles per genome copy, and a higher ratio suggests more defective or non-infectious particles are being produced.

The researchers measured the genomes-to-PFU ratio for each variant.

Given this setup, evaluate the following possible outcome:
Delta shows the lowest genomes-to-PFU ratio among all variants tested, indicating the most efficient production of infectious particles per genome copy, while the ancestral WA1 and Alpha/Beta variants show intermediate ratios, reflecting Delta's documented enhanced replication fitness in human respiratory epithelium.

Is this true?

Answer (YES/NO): NO